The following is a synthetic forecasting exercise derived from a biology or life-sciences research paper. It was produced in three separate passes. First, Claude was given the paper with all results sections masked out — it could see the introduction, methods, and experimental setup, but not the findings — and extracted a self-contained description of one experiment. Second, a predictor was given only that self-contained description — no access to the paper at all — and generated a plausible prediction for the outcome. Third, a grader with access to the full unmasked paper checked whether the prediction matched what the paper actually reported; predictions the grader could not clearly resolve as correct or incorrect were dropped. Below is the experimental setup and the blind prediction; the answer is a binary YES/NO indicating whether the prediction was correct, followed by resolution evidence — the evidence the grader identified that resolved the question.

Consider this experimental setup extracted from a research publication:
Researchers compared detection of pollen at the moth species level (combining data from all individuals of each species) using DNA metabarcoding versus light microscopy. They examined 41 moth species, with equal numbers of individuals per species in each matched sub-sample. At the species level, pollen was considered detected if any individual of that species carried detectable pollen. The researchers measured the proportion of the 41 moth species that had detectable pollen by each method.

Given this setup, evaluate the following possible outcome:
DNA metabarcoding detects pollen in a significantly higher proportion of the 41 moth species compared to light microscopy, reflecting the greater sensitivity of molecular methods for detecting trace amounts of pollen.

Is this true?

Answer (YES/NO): NO